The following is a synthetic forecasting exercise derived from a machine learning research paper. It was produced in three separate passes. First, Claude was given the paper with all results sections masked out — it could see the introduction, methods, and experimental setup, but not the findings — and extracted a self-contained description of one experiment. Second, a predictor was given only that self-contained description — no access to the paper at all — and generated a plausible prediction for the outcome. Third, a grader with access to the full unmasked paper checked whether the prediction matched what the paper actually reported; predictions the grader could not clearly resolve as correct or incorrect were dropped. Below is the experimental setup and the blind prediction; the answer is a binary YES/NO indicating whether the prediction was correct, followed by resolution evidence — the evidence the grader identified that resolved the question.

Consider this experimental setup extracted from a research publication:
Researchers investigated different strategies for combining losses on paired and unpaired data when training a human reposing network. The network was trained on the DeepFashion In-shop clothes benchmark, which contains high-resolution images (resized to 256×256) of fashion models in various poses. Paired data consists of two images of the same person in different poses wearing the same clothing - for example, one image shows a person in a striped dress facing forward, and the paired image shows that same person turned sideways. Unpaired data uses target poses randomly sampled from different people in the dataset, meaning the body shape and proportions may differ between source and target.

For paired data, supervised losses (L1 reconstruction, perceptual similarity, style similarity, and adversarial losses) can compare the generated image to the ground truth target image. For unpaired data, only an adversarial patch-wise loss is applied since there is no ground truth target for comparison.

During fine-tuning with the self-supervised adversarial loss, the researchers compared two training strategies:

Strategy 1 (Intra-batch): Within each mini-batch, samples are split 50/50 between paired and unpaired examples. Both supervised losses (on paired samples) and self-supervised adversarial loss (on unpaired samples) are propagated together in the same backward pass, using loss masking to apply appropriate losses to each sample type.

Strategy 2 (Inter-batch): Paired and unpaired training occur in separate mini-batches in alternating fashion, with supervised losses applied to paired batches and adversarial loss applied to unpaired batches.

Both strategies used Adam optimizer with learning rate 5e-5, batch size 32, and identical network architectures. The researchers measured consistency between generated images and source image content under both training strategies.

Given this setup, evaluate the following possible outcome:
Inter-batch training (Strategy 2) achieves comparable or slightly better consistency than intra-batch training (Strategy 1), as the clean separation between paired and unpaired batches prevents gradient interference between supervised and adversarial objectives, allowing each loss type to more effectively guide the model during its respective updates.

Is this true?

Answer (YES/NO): NO